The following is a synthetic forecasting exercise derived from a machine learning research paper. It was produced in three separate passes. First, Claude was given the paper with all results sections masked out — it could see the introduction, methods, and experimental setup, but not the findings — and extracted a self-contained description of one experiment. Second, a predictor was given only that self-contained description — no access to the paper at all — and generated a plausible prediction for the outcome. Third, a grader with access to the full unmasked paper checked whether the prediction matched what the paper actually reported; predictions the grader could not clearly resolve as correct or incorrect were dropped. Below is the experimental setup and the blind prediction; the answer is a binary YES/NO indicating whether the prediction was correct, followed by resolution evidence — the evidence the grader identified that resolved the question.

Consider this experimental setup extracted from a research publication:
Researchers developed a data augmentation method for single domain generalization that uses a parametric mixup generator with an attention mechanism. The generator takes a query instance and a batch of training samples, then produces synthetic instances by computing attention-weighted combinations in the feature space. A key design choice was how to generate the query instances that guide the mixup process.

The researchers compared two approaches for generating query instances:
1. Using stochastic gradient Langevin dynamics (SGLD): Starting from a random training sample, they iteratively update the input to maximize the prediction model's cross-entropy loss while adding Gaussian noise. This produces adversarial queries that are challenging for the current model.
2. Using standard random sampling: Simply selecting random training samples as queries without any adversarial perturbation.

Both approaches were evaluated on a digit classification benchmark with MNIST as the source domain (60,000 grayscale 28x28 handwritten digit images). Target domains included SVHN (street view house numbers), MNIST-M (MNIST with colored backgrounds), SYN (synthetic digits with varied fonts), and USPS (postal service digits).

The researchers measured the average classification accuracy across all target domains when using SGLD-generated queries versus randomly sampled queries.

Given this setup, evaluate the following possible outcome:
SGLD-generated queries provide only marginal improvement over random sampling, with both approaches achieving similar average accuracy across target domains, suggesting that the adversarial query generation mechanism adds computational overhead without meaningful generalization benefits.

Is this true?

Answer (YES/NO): NO